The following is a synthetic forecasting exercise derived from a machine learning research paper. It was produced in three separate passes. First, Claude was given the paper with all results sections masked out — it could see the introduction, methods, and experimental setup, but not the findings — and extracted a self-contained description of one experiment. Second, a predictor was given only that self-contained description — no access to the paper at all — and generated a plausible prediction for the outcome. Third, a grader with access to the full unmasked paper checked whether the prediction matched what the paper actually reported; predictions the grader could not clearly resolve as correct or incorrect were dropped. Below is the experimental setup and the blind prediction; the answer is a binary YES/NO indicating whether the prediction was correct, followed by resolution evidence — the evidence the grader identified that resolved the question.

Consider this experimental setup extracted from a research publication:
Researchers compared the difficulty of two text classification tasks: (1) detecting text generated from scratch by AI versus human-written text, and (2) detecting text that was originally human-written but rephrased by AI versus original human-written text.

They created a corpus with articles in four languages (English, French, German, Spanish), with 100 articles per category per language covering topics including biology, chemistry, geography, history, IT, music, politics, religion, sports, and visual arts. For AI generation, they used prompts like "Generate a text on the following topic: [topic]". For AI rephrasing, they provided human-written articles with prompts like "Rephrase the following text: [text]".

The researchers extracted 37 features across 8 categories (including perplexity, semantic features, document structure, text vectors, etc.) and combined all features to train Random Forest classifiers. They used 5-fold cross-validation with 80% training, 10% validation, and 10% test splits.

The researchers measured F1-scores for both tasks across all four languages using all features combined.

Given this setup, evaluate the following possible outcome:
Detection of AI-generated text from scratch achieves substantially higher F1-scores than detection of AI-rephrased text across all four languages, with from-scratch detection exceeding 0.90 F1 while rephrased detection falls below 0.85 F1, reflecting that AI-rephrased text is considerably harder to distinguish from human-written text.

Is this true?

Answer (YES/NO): YES